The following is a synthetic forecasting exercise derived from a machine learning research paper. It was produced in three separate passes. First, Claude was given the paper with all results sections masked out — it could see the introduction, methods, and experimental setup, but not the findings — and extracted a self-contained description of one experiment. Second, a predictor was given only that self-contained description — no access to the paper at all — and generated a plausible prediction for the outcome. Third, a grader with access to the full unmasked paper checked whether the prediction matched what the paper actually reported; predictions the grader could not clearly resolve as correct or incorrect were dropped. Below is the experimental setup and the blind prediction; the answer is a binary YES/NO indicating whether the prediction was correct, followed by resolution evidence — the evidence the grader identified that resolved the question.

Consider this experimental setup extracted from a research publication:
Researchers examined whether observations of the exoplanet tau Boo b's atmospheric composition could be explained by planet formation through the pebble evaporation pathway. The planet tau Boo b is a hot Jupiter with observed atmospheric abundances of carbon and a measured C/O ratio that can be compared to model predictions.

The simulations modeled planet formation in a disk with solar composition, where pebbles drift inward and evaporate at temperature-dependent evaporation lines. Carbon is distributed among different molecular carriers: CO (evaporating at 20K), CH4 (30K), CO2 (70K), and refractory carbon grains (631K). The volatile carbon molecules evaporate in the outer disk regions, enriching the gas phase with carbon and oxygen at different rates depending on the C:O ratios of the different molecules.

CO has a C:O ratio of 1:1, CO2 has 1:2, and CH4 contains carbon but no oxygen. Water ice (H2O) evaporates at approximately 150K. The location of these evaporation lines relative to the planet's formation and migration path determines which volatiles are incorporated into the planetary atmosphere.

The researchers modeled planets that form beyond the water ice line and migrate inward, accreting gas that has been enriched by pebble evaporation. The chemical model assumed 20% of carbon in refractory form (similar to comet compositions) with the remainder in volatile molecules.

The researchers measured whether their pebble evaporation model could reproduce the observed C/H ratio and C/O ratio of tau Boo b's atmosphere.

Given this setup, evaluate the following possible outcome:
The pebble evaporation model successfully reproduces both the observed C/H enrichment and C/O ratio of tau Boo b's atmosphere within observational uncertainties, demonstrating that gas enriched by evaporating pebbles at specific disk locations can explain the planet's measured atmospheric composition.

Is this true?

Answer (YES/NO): NO